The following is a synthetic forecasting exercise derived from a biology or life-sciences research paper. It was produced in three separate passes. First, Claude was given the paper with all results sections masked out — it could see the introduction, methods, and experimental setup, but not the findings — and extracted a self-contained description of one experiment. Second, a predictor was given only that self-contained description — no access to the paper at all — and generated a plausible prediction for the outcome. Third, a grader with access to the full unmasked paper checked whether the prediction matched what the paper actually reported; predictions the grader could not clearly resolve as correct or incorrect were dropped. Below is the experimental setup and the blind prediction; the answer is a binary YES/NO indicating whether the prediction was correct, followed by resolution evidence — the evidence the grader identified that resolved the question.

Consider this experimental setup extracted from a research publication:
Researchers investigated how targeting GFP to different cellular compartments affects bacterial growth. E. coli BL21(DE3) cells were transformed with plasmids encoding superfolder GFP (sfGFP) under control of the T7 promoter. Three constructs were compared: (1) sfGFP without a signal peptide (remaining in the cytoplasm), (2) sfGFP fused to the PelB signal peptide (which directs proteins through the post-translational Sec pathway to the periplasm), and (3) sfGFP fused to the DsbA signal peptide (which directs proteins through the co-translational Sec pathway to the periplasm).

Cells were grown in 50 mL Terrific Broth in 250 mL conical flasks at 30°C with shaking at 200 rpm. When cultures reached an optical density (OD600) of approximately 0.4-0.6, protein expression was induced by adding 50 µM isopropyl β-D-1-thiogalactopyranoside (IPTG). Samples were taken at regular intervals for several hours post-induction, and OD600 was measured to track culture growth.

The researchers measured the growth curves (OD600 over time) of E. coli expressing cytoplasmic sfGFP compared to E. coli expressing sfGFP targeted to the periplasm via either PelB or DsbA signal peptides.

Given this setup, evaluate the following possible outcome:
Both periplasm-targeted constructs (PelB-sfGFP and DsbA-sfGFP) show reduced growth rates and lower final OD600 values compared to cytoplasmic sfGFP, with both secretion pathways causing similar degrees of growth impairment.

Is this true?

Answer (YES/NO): NO